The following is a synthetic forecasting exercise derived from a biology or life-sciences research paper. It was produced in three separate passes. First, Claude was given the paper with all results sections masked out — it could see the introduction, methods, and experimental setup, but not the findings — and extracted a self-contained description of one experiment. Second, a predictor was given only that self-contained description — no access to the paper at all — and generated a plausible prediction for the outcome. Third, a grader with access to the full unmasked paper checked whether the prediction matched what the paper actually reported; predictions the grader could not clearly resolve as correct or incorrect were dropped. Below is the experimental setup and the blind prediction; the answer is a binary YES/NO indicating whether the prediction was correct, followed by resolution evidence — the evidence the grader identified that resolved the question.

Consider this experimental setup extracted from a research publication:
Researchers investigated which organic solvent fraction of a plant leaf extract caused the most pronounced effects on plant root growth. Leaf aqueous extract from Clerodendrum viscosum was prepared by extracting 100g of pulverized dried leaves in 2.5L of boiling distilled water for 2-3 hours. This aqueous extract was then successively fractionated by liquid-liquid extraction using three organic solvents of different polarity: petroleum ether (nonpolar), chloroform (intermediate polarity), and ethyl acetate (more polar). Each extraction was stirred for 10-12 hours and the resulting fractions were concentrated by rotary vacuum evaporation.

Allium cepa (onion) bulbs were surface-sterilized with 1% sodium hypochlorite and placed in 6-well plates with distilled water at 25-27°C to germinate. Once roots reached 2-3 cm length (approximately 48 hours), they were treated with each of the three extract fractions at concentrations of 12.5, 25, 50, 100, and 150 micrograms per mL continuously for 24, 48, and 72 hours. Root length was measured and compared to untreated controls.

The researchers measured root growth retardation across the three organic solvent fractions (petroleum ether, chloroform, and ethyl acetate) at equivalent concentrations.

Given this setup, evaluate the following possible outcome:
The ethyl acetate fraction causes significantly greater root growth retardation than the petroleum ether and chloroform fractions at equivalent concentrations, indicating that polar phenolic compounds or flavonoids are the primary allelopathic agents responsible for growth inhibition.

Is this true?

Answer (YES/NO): NO